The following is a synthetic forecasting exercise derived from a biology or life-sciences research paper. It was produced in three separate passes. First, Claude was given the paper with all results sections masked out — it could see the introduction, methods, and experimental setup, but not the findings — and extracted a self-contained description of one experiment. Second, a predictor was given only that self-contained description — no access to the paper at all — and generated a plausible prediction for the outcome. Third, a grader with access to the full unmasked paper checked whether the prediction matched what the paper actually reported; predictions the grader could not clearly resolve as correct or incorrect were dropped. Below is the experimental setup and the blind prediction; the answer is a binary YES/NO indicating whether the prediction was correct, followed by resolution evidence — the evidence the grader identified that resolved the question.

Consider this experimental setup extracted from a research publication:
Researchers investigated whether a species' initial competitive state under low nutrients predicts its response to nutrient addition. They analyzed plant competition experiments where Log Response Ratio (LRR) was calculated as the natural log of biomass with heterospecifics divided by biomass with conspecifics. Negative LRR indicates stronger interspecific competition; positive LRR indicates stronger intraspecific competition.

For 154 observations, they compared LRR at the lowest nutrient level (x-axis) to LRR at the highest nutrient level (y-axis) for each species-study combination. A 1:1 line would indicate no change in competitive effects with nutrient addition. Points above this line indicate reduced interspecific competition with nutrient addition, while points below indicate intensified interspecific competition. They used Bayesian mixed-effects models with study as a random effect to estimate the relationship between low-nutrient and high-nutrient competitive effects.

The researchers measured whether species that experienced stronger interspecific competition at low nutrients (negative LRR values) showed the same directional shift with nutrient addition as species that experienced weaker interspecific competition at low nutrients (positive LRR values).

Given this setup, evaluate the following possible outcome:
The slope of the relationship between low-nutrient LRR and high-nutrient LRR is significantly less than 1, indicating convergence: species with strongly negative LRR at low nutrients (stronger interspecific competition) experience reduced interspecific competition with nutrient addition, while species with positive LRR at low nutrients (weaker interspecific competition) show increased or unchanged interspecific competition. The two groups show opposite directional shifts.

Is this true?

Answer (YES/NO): YES